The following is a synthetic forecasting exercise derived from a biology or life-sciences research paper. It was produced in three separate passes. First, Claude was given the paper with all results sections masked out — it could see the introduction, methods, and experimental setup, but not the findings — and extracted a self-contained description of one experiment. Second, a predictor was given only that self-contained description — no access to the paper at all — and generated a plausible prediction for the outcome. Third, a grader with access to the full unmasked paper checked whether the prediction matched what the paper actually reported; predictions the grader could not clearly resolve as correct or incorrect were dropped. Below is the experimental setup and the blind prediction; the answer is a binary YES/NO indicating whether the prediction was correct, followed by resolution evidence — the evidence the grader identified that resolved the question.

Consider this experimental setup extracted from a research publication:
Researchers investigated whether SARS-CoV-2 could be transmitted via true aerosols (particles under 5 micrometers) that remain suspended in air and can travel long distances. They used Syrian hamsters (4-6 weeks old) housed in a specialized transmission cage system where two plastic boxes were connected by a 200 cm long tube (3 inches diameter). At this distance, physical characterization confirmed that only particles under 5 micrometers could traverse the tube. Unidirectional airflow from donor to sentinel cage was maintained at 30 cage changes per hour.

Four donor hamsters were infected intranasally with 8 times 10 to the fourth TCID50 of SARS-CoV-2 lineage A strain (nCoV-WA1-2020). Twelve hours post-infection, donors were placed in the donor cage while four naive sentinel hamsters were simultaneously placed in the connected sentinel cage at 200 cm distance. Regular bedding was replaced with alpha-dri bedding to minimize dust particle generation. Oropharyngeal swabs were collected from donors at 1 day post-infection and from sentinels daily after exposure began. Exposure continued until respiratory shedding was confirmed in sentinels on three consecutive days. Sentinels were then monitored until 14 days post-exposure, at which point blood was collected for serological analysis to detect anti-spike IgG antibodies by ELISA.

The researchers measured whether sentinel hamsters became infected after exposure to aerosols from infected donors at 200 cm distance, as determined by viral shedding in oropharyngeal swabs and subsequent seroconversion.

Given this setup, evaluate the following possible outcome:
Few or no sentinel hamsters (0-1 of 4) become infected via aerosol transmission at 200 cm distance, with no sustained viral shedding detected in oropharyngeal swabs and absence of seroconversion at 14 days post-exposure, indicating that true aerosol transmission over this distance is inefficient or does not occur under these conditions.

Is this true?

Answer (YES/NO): NO